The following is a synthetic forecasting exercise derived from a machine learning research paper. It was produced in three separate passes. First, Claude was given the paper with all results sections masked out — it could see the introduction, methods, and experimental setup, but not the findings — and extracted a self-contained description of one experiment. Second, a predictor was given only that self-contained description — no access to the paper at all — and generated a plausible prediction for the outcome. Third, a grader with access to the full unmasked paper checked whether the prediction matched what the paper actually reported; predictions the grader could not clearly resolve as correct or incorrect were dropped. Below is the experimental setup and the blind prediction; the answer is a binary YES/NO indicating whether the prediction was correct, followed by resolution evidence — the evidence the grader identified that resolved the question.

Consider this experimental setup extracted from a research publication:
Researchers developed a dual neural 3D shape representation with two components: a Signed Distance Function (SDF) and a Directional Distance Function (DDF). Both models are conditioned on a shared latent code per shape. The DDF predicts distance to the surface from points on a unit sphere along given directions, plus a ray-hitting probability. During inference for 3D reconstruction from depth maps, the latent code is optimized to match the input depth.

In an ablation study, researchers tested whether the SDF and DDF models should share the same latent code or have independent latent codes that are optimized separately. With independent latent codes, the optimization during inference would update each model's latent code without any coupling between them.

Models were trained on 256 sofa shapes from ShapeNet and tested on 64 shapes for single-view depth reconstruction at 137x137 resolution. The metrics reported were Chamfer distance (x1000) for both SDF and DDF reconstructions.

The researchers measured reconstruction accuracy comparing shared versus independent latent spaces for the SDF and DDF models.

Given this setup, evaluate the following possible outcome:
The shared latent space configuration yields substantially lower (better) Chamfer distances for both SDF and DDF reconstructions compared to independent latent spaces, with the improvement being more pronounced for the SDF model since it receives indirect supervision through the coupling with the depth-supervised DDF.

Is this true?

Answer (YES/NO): YES